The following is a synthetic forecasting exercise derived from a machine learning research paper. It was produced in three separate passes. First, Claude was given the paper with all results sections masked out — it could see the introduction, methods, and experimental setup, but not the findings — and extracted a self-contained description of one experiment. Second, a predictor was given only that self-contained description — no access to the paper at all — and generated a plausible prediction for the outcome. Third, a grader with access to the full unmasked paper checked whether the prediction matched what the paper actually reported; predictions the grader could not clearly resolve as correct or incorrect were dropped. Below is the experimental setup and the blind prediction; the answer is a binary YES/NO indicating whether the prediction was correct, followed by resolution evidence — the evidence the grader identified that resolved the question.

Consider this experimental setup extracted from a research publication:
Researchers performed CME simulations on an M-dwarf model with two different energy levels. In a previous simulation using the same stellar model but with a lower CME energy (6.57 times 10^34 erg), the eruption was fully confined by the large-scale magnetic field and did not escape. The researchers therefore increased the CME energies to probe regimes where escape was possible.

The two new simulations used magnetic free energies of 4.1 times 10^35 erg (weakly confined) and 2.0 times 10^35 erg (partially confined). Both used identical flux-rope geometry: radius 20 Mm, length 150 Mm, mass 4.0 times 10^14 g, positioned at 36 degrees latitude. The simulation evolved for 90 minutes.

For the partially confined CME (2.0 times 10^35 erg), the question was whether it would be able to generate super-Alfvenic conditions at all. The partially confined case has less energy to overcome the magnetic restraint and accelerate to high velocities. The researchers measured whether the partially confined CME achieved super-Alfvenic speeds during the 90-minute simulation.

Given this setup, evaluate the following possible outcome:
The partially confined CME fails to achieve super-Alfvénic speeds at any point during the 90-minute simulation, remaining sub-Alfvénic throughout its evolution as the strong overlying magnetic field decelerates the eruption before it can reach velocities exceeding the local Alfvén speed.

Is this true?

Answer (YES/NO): NO